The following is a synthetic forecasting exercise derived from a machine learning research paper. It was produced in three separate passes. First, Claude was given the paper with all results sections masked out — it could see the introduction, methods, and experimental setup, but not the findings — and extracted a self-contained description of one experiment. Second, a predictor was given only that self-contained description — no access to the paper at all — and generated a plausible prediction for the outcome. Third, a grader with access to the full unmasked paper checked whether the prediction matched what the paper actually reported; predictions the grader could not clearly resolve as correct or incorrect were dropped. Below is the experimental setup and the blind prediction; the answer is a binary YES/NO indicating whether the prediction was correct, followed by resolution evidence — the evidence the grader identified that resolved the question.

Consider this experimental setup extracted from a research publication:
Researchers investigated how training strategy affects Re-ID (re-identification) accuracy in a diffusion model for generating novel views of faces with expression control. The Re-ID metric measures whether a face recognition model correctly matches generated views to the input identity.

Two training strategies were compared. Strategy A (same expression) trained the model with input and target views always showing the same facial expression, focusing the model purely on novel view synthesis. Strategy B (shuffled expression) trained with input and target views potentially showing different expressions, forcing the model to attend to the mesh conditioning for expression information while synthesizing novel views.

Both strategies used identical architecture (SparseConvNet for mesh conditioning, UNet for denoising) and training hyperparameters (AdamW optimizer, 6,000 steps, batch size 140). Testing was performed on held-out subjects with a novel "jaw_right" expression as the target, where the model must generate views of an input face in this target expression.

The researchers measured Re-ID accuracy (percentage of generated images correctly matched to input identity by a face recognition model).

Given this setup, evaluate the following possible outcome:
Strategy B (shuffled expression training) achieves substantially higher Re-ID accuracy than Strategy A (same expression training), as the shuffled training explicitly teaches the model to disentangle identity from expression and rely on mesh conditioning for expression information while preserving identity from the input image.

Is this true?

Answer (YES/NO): NO